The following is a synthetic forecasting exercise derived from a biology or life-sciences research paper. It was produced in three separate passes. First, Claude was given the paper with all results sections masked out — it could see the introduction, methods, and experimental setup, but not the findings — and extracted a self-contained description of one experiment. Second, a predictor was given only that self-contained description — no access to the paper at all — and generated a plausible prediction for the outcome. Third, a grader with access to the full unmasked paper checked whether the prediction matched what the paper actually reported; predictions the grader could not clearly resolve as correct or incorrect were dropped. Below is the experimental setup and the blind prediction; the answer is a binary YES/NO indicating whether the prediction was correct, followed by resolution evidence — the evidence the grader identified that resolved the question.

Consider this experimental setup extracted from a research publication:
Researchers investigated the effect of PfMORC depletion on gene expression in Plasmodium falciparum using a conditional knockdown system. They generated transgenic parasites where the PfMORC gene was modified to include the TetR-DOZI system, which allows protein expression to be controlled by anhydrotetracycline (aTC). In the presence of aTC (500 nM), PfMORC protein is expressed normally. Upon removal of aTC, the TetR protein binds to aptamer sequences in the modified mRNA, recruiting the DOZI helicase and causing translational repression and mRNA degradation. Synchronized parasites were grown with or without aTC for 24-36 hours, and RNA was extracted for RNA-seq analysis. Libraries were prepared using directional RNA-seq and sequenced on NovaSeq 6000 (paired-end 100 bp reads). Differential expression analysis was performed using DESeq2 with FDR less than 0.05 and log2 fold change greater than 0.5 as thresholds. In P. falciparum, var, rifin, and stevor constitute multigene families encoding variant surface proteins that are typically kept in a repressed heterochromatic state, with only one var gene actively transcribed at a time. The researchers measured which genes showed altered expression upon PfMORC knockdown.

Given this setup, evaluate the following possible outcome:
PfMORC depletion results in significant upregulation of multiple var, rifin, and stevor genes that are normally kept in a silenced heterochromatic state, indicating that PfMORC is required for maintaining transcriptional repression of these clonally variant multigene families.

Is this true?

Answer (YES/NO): YES